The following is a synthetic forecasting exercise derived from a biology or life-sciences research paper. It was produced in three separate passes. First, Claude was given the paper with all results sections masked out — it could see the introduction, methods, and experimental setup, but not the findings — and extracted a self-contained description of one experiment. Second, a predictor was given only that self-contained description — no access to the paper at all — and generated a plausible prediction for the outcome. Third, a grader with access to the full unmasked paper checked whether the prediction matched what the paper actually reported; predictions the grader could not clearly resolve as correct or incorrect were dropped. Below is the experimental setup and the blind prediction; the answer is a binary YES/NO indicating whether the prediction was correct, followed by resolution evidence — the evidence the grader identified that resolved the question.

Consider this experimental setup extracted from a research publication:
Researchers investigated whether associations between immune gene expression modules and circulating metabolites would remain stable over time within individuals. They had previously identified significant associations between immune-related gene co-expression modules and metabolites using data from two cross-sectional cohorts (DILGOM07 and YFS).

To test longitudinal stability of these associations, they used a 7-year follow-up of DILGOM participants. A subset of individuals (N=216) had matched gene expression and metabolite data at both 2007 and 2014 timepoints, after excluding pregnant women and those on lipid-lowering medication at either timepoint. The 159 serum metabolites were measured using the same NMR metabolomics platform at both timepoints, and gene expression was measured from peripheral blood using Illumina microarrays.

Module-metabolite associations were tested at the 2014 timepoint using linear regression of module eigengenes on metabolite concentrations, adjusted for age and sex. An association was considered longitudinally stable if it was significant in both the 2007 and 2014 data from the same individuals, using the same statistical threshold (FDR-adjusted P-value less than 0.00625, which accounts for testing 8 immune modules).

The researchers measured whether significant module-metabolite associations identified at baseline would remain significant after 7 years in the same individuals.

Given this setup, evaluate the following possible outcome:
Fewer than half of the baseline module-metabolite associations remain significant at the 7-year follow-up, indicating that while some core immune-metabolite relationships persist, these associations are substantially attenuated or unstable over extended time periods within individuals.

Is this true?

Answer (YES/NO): NO